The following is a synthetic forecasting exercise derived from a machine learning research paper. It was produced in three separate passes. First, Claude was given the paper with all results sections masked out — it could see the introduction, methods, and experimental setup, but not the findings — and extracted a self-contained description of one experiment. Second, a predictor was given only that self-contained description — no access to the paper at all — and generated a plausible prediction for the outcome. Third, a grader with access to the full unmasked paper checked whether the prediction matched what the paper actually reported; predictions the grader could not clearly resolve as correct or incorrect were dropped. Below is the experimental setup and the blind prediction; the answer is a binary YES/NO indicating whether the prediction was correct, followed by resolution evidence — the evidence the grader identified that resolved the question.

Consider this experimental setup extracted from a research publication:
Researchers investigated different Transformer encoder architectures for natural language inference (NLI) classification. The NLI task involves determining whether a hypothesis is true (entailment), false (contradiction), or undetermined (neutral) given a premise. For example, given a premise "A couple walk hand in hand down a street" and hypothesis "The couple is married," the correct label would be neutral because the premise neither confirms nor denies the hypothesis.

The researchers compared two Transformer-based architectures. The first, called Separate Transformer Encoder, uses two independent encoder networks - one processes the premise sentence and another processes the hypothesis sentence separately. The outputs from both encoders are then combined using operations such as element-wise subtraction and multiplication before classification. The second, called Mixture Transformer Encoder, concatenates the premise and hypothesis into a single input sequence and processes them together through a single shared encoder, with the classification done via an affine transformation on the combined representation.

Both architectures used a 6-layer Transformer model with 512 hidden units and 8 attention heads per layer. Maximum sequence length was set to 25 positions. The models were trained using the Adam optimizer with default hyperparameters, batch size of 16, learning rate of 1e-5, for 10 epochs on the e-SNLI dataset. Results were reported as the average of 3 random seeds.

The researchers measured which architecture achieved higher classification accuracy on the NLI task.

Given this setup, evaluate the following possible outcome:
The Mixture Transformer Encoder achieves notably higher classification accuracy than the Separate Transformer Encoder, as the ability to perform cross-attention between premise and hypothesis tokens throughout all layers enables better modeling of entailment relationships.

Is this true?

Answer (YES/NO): YES